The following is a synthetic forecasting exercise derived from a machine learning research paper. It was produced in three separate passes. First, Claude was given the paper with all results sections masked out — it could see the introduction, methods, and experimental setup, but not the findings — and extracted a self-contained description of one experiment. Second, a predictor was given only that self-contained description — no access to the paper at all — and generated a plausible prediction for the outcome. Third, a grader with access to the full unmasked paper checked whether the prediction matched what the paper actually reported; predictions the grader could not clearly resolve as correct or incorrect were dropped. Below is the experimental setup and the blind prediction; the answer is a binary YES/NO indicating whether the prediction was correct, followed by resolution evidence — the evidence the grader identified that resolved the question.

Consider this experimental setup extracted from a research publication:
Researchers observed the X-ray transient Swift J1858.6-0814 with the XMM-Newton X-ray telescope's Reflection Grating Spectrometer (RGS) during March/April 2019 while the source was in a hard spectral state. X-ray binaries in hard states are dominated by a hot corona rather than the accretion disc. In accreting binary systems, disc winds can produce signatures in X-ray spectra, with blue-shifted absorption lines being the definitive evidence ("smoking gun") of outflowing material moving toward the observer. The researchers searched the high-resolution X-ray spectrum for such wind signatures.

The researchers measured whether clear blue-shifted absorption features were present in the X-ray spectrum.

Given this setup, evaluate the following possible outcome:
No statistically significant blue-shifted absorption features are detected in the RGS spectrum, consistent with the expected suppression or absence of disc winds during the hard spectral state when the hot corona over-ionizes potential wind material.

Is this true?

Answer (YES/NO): NO